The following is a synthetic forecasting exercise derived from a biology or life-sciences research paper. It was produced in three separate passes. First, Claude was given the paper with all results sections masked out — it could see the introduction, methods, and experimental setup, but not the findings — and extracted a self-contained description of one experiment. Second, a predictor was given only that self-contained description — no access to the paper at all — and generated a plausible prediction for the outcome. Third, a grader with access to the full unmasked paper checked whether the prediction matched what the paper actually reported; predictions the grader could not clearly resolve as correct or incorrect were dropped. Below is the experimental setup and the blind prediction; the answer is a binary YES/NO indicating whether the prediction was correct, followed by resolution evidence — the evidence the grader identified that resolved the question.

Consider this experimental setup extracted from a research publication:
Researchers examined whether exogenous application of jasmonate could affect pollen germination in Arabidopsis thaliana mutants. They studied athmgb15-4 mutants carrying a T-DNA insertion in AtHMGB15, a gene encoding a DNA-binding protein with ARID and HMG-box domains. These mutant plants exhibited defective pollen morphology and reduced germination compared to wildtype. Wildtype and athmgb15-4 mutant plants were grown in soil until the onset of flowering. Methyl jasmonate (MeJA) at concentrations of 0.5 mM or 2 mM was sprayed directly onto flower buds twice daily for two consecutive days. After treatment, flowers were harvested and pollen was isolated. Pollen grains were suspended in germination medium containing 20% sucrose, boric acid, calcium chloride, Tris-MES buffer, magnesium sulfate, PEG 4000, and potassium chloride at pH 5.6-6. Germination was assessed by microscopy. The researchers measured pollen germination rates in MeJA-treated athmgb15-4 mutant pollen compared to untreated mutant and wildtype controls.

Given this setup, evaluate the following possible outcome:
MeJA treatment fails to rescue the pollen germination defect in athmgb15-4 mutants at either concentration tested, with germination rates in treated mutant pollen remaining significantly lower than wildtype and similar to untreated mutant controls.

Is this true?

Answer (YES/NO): NO